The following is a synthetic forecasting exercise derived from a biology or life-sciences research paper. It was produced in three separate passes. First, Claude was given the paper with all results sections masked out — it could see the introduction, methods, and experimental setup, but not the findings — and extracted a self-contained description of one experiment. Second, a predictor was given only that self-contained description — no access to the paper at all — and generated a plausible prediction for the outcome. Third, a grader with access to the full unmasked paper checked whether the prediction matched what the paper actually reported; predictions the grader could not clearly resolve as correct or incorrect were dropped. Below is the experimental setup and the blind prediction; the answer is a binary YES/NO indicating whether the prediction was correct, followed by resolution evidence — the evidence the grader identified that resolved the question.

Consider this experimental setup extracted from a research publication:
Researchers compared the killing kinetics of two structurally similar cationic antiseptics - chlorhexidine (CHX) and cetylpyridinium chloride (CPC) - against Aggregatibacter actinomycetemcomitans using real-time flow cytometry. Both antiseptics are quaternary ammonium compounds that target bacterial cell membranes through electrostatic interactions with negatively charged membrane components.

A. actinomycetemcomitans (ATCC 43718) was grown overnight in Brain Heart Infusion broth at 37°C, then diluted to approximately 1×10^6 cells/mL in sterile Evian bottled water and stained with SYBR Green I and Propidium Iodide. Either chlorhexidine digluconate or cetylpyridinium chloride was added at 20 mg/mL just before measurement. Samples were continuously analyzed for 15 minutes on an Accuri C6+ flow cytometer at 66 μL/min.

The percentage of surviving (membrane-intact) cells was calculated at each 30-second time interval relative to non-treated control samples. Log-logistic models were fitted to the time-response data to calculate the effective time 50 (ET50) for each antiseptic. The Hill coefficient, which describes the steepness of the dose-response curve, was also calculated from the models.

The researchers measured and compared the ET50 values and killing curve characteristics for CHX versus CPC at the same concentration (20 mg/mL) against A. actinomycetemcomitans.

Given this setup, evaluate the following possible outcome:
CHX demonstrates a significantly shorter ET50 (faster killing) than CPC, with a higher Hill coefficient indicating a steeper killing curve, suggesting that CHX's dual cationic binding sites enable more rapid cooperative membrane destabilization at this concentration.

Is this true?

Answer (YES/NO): NO